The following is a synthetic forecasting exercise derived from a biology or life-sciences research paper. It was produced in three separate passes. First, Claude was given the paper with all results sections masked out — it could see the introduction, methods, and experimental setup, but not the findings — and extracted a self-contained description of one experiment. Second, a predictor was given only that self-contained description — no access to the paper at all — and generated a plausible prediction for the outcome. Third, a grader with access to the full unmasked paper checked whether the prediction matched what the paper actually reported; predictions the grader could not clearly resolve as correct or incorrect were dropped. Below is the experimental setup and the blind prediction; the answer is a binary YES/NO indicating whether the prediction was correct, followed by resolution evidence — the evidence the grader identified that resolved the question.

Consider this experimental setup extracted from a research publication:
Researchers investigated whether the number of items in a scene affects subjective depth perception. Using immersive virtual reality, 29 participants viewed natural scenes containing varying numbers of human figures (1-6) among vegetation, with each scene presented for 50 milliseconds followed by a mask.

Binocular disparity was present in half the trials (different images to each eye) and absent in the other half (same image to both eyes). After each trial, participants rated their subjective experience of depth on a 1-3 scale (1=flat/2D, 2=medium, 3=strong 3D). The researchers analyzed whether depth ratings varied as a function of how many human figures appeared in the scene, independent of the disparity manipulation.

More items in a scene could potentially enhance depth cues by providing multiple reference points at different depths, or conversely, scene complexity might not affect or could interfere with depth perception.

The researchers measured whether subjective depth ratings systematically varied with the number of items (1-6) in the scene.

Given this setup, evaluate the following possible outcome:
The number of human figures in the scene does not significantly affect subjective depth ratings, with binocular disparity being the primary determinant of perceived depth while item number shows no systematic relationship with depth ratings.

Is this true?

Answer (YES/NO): NO